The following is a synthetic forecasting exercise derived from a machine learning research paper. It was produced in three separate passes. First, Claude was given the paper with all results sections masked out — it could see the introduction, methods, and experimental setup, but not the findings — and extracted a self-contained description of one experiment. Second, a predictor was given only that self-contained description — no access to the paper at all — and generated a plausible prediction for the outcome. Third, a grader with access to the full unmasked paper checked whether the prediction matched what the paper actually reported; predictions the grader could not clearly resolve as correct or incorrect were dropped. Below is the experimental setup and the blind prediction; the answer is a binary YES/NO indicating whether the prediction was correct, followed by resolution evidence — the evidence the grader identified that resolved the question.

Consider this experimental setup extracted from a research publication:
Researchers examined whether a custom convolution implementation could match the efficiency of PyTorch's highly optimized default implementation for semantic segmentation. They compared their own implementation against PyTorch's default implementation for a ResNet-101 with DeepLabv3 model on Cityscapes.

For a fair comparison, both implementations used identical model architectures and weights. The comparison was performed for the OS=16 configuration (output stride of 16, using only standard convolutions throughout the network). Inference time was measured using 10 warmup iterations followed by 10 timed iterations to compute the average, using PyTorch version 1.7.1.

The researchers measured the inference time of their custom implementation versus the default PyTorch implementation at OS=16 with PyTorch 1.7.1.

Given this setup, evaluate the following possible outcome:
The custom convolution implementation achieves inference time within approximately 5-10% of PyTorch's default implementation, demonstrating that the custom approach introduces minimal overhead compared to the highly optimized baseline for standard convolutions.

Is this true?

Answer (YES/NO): NO